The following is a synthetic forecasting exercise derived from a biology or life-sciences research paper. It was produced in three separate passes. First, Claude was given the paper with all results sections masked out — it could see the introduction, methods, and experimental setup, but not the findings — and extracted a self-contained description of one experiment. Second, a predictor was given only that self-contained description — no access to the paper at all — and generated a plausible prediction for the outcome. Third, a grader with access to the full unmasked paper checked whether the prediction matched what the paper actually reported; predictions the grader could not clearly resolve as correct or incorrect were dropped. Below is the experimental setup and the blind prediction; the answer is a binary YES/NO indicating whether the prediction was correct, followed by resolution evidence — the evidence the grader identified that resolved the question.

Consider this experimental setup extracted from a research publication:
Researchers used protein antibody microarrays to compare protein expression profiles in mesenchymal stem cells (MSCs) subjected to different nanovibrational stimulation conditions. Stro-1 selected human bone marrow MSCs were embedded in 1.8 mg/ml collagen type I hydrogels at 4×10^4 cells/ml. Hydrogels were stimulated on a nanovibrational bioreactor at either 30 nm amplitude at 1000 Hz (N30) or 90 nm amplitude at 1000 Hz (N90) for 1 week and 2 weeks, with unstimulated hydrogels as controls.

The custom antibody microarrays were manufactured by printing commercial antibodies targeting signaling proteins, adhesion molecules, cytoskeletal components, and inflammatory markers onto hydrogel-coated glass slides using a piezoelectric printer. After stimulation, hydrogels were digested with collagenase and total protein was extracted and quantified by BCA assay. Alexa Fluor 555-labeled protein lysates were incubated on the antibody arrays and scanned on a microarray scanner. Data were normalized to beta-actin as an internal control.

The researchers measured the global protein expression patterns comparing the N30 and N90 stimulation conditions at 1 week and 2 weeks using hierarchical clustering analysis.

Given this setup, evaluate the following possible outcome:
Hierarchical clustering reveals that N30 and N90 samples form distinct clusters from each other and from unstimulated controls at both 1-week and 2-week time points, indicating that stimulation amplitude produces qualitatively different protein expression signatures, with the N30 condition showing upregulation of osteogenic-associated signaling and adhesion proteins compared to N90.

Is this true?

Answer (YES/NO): NO